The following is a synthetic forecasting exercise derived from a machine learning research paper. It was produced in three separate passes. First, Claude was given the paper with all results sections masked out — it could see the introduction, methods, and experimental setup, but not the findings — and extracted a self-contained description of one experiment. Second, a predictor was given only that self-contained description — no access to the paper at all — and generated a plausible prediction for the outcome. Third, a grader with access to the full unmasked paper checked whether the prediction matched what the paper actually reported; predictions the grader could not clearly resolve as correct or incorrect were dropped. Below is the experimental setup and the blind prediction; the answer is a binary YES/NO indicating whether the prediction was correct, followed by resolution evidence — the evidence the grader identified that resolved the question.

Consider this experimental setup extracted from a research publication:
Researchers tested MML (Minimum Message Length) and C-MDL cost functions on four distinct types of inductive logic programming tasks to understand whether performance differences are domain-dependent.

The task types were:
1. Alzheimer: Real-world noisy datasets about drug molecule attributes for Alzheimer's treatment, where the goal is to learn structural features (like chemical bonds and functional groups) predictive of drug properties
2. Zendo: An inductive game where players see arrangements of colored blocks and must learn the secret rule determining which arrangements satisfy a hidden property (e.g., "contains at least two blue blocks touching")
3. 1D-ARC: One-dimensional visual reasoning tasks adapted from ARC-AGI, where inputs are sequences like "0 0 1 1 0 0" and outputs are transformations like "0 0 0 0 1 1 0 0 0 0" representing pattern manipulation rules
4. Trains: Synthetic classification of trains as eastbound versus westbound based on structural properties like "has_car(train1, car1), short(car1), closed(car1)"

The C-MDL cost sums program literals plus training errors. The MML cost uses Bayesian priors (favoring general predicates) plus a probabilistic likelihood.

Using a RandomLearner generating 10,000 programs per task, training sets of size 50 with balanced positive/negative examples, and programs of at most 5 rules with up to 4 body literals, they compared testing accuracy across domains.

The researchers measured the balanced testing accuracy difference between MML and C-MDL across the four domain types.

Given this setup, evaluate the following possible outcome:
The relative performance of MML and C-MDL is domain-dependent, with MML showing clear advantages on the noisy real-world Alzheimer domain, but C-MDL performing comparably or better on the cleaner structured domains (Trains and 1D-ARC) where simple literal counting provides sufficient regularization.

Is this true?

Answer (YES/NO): NO